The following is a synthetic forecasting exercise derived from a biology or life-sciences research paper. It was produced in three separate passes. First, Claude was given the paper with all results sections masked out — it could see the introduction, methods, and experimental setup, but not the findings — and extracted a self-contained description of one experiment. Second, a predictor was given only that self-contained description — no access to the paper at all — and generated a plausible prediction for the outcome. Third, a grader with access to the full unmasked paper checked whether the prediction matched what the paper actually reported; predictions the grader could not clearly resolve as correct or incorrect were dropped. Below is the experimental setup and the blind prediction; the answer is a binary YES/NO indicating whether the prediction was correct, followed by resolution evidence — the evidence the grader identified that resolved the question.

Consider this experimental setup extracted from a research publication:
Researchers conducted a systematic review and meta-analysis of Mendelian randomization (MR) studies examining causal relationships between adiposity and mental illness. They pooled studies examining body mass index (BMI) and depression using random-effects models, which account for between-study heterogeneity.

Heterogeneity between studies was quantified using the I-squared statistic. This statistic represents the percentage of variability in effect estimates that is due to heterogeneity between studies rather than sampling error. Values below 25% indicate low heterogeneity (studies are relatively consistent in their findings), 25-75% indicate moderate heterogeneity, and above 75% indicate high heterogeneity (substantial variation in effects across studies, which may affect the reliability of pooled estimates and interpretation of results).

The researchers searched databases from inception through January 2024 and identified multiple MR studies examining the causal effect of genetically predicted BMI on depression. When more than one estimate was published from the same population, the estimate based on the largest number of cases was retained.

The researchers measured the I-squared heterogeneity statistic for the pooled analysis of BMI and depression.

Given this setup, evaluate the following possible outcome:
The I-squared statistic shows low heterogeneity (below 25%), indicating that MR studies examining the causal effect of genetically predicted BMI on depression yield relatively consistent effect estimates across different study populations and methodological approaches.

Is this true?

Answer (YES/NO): NO